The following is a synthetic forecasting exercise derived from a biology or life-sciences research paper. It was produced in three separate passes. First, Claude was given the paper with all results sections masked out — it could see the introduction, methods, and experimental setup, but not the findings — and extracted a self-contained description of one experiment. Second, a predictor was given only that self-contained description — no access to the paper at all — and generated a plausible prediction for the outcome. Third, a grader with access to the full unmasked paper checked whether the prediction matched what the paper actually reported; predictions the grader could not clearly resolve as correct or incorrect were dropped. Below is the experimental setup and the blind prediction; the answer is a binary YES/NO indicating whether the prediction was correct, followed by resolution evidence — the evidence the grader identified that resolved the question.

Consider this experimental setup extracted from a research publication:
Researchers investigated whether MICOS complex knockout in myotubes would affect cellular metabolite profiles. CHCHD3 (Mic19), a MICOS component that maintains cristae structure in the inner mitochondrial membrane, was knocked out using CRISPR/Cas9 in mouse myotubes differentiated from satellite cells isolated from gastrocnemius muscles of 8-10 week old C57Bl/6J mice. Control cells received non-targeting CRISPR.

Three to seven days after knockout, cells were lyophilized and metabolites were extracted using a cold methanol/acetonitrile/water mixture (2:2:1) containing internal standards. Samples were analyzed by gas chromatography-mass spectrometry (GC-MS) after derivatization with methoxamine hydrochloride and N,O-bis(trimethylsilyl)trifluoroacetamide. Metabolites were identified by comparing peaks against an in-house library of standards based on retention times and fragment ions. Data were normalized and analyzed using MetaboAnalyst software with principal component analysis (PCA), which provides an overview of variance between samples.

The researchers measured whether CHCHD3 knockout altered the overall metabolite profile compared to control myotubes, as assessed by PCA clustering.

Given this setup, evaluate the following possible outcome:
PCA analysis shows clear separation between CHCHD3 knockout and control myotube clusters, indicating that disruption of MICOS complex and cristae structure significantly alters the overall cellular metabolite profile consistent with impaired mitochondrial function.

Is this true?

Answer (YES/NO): YES